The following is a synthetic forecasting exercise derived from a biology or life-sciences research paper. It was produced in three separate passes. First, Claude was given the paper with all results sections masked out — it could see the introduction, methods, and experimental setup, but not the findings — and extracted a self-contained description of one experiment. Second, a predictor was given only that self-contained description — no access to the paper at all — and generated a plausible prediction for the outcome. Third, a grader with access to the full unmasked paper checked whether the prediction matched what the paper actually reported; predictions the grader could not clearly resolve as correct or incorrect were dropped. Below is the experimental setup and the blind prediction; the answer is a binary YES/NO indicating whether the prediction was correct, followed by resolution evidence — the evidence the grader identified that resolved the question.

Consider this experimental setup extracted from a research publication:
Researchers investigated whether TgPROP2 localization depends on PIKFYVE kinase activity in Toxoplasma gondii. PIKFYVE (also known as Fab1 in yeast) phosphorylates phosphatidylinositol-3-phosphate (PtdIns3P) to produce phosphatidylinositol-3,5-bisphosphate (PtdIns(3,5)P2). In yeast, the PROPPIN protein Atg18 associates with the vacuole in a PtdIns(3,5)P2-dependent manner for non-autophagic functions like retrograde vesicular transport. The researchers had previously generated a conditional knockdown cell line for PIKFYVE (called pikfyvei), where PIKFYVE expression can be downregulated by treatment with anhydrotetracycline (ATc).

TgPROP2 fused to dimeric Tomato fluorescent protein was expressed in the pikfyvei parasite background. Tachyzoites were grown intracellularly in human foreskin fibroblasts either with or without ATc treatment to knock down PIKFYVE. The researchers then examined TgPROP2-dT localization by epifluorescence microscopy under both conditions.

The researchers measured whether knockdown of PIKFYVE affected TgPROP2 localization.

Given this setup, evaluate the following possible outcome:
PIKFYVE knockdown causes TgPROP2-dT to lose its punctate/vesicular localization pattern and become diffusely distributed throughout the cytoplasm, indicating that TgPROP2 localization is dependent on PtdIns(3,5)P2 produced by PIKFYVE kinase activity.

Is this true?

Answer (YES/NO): NO